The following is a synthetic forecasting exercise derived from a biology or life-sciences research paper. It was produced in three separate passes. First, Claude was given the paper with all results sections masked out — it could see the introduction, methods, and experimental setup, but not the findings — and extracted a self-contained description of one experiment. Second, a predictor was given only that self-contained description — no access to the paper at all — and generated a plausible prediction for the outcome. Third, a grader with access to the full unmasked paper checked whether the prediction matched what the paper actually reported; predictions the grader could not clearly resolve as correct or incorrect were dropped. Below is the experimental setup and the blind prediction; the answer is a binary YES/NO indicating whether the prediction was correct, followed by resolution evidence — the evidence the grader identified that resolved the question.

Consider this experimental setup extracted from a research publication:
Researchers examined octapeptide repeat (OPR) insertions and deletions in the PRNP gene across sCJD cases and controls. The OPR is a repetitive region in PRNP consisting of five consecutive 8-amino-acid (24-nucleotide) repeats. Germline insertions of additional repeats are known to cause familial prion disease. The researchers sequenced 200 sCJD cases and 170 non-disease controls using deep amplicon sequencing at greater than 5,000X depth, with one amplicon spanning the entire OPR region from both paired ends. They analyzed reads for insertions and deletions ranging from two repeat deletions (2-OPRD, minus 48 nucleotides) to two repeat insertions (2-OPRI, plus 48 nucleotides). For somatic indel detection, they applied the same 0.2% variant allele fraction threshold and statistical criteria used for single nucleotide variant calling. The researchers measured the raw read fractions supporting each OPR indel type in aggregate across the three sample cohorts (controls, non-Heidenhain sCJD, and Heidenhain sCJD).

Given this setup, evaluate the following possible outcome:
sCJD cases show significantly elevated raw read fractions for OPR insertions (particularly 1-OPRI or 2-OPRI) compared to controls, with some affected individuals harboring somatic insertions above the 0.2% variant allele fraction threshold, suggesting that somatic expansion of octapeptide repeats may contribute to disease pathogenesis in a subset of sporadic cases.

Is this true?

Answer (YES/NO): NO